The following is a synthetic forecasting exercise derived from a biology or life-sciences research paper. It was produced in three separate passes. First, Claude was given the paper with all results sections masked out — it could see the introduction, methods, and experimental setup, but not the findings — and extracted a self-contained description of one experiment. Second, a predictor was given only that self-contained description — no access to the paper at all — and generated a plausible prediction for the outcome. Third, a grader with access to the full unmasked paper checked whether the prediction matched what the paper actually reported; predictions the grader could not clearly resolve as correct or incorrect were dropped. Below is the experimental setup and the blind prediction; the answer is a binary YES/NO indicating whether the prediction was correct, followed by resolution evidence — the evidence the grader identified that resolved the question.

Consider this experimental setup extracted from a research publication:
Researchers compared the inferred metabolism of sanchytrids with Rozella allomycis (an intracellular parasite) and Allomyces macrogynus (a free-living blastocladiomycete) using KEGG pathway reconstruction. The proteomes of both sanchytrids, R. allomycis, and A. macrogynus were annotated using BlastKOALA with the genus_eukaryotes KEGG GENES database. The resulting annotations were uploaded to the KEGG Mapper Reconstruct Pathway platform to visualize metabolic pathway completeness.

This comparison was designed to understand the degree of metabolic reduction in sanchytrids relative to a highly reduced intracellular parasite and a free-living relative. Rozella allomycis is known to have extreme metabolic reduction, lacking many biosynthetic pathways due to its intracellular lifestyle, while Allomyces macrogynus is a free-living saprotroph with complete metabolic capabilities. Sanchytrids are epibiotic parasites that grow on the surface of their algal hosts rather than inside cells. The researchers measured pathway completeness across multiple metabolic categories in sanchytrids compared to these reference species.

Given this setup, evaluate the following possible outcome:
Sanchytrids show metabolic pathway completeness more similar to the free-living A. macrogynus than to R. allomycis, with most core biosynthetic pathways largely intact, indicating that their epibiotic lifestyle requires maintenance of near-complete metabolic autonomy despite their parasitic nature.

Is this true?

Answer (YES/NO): NO